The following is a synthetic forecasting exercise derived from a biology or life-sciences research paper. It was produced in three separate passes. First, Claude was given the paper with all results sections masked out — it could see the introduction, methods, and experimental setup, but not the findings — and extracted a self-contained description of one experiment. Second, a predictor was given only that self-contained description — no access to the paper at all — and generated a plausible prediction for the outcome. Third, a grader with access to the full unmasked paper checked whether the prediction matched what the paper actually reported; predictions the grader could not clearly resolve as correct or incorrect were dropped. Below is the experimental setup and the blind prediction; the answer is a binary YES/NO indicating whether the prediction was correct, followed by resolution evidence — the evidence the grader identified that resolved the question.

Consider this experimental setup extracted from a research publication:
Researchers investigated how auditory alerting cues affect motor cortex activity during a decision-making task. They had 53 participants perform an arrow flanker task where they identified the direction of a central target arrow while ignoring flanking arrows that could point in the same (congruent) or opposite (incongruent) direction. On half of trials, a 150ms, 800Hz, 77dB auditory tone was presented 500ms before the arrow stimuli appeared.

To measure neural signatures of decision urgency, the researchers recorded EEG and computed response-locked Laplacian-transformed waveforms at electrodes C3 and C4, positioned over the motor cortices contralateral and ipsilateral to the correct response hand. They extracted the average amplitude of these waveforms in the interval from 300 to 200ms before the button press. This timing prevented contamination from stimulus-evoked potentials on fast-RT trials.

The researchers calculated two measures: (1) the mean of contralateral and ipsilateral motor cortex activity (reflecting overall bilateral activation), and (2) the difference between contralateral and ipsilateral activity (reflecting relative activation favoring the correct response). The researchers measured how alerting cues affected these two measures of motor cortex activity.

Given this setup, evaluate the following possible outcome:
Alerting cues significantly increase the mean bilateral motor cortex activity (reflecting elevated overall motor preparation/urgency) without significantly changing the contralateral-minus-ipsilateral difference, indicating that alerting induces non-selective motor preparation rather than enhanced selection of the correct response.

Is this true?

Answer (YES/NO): YES